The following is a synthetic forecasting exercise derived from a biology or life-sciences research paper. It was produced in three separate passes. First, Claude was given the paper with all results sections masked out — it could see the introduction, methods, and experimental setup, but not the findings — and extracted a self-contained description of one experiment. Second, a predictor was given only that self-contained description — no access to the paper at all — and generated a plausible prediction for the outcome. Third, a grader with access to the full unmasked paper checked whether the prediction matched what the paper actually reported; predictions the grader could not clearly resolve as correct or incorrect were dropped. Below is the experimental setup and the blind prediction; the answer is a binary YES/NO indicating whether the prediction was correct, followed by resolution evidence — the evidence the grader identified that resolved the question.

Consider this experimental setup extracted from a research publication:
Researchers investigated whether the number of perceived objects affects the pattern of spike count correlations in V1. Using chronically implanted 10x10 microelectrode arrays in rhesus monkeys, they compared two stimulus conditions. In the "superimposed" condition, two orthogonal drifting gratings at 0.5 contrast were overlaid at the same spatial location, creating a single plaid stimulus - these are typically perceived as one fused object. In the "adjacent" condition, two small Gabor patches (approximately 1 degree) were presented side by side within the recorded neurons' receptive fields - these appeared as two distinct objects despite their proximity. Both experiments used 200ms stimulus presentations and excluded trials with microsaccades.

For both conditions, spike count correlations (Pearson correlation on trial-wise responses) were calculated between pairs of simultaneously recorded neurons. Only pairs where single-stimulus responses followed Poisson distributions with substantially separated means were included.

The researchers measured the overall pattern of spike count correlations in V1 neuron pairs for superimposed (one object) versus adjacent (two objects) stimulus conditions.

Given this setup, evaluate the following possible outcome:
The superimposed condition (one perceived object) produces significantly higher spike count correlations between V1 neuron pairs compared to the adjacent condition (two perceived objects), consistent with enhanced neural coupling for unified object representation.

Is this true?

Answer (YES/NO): NO